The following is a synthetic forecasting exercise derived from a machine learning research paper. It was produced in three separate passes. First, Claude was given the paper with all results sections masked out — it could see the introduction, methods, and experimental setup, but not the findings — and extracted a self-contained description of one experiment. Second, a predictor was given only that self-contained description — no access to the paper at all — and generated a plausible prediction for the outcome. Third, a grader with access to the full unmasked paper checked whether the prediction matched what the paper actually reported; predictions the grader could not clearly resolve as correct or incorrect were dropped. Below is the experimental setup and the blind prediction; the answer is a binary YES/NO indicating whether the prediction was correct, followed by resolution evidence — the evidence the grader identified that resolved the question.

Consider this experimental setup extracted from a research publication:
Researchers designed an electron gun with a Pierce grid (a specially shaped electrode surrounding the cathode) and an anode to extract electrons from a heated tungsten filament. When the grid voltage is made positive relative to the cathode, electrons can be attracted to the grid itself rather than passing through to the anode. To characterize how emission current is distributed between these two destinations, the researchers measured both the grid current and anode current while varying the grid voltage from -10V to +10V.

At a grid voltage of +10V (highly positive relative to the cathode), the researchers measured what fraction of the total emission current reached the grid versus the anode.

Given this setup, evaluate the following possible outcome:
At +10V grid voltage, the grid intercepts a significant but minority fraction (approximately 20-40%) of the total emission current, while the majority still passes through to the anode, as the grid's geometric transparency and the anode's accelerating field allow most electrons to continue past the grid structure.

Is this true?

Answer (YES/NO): NO